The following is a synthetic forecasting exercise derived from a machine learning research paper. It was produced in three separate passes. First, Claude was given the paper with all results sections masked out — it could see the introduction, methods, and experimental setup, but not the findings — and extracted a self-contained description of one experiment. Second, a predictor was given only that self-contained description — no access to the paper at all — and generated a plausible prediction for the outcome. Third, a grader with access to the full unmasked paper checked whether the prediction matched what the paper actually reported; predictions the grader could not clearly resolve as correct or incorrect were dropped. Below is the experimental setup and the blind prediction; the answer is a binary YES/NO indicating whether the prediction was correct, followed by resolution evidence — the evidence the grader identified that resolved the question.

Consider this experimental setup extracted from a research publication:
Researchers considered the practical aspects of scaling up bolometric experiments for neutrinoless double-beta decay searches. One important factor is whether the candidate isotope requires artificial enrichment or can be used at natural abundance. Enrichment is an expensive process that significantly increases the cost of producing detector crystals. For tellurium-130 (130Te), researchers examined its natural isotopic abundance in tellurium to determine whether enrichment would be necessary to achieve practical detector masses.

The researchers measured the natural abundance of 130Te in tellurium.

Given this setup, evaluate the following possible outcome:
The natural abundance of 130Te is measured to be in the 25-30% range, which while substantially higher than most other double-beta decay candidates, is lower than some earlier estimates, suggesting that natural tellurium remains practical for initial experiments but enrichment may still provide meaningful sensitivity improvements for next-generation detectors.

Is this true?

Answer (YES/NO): NO